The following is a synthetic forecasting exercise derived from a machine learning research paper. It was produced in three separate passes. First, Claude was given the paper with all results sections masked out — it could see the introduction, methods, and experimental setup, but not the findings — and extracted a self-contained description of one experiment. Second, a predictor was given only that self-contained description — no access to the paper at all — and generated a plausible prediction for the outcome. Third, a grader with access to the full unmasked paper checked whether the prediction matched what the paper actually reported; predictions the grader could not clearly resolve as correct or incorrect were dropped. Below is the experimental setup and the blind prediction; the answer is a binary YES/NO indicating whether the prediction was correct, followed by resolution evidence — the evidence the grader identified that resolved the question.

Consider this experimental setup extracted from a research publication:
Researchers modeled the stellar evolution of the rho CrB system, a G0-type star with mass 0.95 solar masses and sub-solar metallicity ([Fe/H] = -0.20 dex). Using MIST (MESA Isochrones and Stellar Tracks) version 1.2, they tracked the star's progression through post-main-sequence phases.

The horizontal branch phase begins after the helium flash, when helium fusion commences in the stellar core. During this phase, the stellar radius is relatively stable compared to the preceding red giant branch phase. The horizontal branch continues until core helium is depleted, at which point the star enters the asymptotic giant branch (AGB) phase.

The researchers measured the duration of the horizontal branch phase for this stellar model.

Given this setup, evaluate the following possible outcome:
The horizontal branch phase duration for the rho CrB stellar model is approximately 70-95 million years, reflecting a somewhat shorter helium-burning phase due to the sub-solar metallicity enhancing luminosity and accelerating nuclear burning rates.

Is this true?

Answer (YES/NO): NO